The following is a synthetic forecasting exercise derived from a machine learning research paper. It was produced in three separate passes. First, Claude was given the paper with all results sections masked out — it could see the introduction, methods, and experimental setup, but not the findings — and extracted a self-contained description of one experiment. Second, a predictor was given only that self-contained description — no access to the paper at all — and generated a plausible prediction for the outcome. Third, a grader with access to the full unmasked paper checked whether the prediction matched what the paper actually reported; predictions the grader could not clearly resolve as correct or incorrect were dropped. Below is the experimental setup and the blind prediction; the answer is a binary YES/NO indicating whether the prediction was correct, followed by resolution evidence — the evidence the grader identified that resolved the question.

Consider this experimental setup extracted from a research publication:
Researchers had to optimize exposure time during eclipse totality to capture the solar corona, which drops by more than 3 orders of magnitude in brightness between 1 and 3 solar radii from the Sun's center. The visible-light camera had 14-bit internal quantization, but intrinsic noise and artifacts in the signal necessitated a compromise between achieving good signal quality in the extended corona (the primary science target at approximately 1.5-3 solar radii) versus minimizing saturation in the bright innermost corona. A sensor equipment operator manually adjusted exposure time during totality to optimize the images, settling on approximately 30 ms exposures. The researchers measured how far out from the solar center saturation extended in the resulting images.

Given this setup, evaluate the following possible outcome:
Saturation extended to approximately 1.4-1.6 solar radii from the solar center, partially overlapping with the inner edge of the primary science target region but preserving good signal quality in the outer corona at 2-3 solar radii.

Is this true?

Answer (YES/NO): NO